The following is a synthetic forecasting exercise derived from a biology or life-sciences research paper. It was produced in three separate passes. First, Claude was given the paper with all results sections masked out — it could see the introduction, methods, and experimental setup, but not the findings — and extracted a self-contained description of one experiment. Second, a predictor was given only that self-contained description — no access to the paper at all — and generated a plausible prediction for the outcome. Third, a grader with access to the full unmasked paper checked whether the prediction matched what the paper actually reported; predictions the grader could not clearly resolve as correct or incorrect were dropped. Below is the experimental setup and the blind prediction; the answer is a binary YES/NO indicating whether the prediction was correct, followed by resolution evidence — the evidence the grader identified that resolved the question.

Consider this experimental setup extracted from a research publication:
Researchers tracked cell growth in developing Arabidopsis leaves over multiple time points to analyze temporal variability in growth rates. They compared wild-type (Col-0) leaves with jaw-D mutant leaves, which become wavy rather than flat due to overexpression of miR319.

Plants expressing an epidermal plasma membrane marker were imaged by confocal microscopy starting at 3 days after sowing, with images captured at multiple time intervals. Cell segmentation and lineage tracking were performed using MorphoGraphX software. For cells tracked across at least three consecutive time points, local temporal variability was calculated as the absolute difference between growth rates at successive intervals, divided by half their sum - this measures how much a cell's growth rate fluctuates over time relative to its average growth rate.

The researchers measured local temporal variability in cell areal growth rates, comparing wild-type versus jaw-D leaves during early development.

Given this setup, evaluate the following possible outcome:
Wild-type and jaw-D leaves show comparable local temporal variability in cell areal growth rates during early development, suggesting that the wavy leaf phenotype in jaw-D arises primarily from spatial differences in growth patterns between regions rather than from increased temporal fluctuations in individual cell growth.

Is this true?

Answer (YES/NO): YES